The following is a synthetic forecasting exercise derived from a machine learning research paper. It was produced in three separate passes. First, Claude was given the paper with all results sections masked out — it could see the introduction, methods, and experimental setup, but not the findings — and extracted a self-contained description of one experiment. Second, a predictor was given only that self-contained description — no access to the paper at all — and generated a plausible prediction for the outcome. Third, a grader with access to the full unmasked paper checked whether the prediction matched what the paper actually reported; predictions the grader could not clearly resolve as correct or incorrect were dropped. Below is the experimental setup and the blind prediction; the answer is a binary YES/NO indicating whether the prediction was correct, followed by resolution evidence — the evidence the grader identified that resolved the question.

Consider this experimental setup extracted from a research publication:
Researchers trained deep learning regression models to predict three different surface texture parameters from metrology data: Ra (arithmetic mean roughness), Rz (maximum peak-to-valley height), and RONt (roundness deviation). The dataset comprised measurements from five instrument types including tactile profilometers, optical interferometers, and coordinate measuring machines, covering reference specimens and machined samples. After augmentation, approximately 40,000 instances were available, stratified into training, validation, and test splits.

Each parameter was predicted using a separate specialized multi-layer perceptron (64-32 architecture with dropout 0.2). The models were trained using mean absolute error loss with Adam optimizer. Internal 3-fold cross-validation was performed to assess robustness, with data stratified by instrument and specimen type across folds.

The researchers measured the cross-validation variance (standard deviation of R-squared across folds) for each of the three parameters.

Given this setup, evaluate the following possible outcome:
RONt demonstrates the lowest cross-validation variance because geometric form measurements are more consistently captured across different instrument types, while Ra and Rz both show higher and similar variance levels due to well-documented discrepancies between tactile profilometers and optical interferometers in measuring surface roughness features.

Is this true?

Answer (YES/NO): NO